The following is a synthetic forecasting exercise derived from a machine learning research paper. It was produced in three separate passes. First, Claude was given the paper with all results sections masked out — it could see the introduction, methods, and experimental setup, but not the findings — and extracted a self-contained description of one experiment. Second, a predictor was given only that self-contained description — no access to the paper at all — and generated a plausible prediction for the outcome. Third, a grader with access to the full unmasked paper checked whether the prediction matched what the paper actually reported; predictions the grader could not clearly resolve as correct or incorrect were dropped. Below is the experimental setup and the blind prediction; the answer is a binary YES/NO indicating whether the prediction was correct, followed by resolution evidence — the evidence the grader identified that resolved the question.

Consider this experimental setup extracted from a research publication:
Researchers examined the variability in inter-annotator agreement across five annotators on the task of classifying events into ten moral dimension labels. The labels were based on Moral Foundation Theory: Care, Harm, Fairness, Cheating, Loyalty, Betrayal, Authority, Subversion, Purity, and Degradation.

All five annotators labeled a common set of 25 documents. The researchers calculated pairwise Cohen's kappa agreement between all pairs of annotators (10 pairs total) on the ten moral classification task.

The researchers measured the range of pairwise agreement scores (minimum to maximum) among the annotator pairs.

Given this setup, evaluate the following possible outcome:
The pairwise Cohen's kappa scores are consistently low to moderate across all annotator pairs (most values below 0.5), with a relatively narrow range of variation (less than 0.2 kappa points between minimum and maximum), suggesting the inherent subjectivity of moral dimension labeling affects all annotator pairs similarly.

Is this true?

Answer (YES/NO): NO